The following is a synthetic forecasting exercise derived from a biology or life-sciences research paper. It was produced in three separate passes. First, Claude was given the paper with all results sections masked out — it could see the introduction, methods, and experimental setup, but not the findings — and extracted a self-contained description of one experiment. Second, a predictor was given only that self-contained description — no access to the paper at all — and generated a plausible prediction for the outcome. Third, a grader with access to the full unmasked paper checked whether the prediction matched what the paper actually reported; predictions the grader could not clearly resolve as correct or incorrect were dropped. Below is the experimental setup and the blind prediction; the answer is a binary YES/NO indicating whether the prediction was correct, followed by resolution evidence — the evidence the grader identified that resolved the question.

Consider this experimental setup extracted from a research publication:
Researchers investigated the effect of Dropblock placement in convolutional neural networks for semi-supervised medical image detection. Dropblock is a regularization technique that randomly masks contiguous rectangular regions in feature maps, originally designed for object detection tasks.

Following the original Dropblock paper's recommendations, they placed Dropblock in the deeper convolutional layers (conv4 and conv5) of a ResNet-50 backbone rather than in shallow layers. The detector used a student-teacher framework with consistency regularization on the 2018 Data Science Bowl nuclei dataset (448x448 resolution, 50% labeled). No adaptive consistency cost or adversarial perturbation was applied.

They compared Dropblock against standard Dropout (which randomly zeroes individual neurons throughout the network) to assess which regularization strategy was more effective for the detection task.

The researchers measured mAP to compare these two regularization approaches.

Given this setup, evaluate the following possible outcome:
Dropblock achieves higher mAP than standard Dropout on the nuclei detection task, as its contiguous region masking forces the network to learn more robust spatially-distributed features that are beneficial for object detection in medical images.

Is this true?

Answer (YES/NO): YES